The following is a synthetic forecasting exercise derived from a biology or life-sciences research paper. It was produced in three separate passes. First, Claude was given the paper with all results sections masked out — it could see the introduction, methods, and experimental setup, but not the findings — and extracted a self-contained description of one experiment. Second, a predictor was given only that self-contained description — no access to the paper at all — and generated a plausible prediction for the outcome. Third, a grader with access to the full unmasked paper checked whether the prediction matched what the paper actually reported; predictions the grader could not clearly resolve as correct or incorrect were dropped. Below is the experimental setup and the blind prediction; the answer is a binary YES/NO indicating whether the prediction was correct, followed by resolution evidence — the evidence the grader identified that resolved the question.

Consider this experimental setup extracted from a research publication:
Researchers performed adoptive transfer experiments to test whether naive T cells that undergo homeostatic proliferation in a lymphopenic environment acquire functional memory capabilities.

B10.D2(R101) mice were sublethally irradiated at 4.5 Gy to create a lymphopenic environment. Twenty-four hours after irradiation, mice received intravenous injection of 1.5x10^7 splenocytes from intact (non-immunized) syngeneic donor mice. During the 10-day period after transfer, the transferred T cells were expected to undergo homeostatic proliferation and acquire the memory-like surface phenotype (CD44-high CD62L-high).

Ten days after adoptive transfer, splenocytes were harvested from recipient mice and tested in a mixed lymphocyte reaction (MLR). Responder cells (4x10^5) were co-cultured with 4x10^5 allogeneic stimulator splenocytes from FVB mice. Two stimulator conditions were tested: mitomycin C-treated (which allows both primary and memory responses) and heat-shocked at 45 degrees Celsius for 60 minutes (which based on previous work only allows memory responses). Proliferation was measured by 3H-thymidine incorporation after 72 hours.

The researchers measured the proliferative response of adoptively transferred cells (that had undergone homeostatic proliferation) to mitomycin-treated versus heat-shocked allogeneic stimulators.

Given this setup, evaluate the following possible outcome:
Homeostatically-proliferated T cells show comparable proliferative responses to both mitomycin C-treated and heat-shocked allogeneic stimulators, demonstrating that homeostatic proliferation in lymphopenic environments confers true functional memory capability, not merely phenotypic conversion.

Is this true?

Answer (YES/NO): NO